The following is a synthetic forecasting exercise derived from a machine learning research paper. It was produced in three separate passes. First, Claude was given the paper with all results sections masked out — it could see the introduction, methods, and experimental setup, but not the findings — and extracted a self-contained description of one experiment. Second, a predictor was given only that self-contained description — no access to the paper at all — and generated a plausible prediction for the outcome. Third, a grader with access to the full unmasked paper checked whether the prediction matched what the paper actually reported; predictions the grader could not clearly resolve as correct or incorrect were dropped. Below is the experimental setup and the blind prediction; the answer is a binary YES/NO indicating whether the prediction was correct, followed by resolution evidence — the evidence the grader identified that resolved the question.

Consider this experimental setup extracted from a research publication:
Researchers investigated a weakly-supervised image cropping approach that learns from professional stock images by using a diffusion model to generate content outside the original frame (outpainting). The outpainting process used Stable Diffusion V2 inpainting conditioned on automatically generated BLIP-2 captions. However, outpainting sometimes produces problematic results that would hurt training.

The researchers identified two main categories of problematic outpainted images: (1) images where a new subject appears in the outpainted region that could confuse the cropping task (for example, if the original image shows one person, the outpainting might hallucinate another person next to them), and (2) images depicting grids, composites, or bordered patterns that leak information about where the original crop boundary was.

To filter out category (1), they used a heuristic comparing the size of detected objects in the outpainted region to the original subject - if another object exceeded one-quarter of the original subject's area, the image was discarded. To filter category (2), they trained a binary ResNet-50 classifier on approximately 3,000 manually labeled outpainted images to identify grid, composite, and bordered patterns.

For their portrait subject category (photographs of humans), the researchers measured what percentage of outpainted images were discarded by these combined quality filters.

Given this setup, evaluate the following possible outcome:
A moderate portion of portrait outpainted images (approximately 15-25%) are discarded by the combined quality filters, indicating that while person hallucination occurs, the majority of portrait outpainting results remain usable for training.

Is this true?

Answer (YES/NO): YES